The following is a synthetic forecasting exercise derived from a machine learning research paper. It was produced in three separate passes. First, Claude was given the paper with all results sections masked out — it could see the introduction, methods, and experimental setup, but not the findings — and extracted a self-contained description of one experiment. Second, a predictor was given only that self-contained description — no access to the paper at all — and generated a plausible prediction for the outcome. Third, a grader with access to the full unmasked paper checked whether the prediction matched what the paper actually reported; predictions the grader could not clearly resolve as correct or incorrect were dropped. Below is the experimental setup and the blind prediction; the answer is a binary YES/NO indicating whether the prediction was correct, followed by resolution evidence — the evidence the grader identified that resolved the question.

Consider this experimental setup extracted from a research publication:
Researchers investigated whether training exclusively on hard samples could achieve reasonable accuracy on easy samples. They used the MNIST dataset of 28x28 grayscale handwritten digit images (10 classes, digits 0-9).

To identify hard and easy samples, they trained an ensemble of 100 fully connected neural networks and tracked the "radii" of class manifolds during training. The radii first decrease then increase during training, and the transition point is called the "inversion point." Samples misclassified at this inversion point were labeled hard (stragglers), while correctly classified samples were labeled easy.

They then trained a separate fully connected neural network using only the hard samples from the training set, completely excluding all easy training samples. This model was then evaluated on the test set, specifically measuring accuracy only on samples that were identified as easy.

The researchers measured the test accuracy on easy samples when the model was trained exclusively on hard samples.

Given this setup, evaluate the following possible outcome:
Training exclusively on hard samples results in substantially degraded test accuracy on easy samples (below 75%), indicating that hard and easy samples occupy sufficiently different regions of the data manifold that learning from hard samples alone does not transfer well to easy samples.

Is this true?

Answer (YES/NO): YES